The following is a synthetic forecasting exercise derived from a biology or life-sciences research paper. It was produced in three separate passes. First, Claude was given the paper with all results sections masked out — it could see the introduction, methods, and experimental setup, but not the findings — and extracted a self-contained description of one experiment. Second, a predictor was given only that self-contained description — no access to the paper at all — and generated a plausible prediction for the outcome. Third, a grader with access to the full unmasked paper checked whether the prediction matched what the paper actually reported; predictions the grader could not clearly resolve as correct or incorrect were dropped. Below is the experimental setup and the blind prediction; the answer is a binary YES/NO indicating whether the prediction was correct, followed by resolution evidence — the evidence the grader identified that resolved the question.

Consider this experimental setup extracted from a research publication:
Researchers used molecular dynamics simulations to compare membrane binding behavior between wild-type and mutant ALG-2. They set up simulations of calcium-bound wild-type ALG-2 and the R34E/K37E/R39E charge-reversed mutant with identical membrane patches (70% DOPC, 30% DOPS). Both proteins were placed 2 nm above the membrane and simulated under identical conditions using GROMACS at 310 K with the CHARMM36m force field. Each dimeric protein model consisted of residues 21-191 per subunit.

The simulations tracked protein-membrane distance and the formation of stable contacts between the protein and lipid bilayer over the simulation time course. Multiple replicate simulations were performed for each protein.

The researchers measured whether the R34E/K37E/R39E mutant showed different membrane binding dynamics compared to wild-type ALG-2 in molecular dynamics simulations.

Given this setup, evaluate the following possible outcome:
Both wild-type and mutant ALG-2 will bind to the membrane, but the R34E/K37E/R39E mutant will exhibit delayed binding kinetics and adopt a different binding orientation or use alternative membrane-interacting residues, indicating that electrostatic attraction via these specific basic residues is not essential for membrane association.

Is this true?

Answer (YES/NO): NO